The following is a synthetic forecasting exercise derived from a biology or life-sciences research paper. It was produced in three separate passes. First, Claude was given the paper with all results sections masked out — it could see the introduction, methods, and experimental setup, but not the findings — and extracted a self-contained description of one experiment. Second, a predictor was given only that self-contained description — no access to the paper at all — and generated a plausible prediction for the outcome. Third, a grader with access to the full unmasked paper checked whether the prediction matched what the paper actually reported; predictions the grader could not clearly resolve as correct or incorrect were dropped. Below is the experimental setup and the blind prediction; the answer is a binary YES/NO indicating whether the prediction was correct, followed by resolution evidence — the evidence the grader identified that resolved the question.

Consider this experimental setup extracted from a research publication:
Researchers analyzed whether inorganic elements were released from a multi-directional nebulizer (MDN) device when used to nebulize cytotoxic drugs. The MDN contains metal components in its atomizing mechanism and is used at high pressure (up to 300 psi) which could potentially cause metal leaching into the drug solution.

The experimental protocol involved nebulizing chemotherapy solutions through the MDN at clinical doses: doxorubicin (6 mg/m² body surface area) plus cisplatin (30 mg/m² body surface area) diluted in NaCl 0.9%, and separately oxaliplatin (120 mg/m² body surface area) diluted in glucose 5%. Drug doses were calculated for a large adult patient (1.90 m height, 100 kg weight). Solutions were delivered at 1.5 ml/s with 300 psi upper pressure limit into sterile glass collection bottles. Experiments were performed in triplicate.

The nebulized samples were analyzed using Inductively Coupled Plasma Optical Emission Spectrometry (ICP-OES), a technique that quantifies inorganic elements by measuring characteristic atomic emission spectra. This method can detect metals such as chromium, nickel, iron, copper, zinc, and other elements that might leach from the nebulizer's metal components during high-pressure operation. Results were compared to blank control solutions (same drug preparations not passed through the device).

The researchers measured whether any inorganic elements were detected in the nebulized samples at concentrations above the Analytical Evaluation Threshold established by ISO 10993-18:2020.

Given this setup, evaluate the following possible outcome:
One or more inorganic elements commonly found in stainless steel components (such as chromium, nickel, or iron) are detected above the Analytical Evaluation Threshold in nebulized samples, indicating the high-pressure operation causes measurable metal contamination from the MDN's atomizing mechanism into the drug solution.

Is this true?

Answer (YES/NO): NO